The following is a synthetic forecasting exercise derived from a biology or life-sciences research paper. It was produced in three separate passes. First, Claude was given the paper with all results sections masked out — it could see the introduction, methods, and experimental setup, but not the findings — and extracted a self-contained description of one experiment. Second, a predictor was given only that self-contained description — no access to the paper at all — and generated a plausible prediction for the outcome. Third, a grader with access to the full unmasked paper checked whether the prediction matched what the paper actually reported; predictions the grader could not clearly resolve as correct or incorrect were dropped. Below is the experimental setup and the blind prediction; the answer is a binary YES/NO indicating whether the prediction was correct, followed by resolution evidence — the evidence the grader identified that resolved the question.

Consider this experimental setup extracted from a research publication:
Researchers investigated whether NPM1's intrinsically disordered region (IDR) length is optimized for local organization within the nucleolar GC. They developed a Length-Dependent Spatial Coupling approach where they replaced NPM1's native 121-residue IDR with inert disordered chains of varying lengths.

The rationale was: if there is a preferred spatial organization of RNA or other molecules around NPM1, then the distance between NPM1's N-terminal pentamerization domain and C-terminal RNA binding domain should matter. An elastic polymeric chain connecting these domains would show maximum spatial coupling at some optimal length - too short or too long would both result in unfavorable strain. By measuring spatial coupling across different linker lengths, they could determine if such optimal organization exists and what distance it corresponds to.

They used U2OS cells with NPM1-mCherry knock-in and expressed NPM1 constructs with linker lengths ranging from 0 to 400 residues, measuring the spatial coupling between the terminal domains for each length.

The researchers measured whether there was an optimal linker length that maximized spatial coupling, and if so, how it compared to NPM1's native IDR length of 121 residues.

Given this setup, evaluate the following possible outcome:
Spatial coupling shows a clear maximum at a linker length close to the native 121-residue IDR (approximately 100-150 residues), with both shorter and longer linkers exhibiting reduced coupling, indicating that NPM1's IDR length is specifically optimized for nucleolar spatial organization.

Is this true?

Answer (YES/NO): YES